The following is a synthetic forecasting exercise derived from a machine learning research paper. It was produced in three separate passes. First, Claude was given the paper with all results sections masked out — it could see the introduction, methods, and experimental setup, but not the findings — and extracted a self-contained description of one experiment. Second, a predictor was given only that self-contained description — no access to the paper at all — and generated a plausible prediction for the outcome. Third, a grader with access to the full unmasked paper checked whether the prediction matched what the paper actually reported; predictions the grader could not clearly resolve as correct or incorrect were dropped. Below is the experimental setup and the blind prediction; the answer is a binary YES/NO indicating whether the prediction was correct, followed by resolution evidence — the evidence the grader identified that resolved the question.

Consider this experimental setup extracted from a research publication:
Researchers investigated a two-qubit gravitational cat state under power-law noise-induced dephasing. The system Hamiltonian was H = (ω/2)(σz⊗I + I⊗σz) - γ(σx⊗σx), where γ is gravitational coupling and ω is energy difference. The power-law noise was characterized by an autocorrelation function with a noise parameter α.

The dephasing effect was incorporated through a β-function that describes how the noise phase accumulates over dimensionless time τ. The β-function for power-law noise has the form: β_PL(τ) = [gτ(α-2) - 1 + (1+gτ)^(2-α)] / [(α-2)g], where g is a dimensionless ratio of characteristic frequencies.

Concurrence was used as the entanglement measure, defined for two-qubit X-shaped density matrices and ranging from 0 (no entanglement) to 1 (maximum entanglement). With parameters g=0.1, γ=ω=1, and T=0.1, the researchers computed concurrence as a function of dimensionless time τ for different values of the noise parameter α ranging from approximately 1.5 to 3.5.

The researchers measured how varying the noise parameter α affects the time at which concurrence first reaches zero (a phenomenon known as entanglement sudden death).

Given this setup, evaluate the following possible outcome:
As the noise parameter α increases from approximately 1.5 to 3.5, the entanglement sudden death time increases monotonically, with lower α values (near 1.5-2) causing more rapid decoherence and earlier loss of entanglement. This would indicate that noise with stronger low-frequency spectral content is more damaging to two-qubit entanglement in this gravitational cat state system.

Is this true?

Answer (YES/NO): NO